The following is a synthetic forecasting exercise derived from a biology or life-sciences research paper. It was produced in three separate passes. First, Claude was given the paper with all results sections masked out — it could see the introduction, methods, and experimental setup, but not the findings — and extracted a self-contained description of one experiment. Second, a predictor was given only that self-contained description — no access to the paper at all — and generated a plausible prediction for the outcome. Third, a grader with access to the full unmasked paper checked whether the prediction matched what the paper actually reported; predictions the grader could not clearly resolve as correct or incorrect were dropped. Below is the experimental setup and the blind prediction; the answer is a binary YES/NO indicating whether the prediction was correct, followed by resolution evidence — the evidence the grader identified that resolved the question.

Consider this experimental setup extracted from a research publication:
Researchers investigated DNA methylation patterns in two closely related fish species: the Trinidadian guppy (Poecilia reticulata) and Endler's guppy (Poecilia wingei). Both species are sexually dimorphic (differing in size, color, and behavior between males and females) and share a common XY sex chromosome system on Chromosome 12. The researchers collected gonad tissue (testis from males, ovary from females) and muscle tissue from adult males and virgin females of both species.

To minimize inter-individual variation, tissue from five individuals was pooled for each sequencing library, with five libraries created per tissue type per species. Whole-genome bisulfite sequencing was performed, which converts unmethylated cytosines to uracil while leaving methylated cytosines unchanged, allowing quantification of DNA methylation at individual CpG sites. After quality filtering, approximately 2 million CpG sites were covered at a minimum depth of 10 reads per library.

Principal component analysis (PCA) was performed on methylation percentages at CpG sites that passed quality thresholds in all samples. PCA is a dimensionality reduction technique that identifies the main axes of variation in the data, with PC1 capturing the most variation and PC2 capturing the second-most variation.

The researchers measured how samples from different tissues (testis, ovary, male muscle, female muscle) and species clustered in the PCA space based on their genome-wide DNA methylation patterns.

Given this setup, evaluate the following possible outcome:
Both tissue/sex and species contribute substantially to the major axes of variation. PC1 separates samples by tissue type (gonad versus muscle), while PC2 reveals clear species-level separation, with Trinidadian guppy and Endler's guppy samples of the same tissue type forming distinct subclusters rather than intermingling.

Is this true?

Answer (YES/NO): NO